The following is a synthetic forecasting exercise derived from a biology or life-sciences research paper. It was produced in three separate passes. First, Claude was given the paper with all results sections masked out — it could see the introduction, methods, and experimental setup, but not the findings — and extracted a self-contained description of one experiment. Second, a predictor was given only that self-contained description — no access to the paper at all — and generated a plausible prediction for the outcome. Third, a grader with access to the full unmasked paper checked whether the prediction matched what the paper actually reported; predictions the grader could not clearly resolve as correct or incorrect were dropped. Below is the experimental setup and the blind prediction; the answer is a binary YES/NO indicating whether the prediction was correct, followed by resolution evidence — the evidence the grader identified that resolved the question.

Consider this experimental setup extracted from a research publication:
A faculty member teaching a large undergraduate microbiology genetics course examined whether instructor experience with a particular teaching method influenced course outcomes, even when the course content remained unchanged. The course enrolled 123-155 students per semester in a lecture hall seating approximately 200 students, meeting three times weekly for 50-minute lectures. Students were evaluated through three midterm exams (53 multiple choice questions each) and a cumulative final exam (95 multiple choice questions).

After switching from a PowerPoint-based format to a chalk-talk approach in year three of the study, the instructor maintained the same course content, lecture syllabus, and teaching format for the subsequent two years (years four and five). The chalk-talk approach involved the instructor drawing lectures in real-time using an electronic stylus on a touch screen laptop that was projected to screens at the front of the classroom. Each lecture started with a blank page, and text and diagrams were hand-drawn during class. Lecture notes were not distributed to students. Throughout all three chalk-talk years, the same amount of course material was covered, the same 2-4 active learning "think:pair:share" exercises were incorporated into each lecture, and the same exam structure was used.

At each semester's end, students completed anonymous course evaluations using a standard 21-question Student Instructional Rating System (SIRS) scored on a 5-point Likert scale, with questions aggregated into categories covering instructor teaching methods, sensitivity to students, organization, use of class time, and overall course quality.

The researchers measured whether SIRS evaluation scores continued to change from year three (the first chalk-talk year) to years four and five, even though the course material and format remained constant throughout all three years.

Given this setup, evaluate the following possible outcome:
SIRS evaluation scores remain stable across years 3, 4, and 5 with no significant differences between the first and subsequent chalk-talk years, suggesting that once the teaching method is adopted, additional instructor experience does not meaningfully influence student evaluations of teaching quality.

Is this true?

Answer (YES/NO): NO